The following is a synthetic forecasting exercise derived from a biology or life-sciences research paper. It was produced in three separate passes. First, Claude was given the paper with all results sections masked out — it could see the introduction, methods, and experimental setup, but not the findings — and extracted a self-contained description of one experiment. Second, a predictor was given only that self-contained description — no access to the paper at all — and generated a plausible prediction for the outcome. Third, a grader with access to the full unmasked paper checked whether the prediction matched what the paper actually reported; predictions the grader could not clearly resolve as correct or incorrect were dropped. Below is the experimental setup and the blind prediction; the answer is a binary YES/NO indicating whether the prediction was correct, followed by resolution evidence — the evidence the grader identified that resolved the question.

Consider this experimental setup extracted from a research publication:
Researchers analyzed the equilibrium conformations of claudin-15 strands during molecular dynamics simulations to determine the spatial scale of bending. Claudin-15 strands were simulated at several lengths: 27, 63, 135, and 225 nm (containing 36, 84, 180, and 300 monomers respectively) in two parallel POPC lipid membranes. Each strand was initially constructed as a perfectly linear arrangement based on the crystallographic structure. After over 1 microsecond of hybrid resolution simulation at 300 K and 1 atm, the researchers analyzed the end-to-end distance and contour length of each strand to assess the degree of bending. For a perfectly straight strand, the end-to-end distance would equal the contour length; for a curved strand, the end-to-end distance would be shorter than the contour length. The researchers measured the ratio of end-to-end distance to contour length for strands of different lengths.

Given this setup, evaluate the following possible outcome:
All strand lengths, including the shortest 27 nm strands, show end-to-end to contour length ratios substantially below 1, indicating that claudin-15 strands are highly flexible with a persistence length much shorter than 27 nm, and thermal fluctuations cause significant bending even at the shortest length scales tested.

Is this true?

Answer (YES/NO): NO